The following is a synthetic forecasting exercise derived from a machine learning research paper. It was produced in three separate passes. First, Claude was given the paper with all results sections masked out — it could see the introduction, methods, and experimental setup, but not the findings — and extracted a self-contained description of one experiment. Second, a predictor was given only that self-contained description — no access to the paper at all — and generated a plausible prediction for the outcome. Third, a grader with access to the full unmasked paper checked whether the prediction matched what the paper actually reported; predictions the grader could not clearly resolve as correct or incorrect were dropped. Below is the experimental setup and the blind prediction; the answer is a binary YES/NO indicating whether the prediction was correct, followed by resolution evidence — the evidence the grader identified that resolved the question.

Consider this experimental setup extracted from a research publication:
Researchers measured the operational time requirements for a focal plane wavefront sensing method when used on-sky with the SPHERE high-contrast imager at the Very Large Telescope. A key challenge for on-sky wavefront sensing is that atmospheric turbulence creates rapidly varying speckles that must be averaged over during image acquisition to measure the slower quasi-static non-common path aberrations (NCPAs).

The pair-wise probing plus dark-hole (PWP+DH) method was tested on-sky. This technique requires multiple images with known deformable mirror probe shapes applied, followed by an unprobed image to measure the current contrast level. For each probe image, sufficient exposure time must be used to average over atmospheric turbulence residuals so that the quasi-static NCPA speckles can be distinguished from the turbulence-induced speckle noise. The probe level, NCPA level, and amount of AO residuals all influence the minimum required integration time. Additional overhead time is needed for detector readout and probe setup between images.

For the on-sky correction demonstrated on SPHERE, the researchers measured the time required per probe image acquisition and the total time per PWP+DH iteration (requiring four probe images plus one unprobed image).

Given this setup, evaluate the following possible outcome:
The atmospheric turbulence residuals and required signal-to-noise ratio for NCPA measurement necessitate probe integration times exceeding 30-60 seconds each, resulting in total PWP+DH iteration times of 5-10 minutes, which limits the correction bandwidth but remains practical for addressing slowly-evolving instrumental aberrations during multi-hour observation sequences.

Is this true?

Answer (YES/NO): YES